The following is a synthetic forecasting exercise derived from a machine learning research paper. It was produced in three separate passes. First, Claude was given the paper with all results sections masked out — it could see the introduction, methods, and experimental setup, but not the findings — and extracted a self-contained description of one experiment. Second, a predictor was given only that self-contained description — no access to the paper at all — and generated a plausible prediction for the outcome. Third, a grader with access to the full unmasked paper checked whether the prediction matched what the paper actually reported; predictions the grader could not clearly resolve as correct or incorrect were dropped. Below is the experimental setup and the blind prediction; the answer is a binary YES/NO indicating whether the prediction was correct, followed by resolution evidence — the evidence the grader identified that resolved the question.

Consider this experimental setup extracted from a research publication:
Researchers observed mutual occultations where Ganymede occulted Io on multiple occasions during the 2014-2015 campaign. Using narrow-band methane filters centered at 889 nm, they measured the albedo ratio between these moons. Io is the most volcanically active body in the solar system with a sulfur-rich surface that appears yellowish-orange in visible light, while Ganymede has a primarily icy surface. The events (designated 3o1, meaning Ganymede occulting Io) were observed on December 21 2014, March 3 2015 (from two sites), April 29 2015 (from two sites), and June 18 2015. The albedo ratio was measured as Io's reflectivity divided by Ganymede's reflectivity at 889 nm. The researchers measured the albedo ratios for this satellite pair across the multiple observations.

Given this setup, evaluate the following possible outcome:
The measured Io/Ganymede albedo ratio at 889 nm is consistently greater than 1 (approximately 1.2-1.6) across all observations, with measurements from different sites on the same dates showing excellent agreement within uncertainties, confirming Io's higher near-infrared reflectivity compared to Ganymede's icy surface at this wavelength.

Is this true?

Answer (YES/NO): NO